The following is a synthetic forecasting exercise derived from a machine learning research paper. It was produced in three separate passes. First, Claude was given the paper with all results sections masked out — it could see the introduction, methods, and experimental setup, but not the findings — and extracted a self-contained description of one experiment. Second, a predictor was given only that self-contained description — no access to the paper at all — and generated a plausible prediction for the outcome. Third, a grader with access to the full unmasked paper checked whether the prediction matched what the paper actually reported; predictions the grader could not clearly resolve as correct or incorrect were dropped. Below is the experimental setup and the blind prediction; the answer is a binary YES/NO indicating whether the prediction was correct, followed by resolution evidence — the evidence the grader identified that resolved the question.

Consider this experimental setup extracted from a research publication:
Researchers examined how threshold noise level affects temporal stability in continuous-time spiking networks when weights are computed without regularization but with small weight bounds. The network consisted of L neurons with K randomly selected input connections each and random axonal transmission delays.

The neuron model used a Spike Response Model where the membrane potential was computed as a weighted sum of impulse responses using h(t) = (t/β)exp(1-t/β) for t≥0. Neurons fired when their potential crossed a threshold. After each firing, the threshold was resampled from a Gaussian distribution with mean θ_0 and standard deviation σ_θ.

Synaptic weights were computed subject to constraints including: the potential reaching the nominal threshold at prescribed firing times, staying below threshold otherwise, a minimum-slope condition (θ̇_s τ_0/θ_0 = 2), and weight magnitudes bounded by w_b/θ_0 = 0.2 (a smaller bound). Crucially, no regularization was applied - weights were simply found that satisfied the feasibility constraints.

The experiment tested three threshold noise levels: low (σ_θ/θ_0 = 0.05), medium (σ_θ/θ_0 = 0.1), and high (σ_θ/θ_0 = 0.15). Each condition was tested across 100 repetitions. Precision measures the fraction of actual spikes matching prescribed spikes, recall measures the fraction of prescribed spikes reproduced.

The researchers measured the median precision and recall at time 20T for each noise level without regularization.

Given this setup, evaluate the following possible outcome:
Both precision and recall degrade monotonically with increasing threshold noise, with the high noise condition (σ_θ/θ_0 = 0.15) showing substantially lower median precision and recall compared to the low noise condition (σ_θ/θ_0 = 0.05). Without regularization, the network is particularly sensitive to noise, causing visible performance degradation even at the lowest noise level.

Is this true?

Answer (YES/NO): NO